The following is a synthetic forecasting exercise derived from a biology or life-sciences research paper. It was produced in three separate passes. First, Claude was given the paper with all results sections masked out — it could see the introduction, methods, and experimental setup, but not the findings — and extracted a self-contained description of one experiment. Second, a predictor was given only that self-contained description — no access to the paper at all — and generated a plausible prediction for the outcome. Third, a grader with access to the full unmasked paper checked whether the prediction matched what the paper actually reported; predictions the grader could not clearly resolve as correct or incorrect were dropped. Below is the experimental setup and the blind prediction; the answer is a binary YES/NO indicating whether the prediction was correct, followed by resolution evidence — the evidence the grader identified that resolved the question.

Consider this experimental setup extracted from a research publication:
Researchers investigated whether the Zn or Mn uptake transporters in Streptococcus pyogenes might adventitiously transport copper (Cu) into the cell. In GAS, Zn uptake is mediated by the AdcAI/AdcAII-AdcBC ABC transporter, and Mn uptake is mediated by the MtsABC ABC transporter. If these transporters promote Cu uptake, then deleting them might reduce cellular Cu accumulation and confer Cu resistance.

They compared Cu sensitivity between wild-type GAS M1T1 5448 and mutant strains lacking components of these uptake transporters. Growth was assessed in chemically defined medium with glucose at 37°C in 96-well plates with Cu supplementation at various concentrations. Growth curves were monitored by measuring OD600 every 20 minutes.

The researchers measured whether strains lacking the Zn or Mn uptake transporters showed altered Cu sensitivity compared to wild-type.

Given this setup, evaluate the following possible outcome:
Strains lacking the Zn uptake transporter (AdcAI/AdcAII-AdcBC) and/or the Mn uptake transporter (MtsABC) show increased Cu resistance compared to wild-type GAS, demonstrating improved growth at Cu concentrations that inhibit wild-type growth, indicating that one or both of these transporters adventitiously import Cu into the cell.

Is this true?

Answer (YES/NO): NO